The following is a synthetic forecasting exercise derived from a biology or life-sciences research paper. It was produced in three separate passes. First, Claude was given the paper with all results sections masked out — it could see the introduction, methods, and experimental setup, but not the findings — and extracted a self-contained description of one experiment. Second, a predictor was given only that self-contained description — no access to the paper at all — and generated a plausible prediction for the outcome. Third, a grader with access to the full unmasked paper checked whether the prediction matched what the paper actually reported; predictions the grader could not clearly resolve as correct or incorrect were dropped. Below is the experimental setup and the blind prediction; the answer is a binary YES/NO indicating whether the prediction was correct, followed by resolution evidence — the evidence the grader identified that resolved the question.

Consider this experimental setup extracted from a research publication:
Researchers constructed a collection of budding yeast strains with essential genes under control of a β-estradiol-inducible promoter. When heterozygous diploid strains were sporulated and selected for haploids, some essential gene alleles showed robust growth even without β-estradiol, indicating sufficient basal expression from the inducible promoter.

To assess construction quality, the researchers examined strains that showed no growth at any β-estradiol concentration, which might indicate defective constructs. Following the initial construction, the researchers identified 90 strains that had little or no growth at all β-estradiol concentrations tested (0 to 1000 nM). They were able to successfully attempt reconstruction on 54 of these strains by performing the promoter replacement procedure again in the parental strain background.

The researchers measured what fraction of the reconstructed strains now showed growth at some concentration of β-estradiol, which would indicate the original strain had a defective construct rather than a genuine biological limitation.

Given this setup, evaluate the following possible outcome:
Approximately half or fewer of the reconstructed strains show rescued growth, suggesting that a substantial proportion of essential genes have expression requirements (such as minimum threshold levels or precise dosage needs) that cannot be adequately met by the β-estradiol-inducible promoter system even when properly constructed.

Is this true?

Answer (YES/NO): NO